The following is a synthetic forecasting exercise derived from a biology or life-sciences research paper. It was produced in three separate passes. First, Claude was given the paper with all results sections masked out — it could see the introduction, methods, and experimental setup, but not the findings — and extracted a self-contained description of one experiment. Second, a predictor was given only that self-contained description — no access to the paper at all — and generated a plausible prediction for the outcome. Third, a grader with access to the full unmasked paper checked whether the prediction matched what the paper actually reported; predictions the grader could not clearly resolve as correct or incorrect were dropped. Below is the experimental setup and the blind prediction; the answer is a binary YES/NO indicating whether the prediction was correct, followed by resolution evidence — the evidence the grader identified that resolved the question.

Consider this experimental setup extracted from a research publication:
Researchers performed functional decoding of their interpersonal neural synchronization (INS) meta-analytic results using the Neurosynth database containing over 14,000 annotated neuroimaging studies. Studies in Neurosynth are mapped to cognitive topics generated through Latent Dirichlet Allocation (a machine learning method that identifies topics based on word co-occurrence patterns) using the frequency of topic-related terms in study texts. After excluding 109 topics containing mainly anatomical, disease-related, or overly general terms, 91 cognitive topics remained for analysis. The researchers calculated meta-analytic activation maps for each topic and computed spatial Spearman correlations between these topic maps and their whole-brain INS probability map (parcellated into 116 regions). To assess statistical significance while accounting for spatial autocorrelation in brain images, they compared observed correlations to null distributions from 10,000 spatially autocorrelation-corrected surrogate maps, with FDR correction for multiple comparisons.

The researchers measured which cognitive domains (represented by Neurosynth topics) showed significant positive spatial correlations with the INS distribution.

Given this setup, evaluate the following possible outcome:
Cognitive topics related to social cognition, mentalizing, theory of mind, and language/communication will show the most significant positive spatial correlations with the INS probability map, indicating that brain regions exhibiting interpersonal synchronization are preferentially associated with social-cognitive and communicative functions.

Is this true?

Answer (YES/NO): NO